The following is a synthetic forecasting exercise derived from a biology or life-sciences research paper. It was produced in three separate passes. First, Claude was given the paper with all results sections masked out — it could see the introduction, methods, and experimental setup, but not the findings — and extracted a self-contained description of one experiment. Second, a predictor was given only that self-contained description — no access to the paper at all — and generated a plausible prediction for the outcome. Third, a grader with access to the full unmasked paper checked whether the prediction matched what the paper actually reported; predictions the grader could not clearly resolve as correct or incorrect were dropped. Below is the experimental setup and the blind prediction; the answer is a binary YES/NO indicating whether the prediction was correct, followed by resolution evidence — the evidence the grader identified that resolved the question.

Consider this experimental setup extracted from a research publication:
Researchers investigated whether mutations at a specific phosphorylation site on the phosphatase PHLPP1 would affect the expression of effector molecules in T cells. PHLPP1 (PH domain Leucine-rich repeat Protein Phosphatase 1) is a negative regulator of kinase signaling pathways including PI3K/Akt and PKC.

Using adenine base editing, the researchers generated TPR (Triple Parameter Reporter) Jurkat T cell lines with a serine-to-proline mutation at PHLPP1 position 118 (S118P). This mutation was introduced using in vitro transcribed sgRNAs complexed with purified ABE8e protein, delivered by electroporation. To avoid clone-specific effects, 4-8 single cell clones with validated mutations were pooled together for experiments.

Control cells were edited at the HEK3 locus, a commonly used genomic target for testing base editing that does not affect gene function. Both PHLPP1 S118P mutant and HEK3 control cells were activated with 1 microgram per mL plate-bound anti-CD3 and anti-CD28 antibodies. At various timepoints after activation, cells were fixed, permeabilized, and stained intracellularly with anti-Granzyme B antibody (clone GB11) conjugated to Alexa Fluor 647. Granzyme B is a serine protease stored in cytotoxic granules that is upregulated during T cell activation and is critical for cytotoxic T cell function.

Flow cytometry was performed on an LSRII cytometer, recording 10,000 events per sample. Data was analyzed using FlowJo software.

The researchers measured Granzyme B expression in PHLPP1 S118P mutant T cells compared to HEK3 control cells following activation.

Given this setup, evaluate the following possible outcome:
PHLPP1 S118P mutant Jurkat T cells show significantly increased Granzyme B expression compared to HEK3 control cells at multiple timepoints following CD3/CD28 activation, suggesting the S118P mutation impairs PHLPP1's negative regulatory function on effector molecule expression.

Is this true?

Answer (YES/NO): NO